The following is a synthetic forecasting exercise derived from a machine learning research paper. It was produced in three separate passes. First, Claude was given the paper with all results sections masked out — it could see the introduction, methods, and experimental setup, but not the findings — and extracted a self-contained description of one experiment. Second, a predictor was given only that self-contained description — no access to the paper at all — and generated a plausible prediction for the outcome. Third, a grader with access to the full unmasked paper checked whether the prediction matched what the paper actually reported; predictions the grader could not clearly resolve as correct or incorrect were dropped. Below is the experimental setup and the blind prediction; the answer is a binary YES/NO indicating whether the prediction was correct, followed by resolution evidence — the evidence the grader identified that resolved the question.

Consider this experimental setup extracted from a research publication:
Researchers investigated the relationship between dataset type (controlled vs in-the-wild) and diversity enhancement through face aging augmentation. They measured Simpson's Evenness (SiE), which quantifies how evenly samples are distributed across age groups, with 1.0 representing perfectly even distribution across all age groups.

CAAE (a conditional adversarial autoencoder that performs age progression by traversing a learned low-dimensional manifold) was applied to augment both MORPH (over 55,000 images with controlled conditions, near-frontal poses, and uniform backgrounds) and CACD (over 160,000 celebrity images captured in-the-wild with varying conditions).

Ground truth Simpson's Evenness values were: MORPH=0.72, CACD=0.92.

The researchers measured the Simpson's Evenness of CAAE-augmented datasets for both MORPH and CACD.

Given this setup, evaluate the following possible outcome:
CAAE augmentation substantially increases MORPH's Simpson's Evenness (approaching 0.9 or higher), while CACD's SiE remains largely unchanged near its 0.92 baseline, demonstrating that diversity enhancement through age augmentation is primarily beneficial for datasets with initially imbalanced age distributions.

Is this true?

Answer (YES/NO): NO